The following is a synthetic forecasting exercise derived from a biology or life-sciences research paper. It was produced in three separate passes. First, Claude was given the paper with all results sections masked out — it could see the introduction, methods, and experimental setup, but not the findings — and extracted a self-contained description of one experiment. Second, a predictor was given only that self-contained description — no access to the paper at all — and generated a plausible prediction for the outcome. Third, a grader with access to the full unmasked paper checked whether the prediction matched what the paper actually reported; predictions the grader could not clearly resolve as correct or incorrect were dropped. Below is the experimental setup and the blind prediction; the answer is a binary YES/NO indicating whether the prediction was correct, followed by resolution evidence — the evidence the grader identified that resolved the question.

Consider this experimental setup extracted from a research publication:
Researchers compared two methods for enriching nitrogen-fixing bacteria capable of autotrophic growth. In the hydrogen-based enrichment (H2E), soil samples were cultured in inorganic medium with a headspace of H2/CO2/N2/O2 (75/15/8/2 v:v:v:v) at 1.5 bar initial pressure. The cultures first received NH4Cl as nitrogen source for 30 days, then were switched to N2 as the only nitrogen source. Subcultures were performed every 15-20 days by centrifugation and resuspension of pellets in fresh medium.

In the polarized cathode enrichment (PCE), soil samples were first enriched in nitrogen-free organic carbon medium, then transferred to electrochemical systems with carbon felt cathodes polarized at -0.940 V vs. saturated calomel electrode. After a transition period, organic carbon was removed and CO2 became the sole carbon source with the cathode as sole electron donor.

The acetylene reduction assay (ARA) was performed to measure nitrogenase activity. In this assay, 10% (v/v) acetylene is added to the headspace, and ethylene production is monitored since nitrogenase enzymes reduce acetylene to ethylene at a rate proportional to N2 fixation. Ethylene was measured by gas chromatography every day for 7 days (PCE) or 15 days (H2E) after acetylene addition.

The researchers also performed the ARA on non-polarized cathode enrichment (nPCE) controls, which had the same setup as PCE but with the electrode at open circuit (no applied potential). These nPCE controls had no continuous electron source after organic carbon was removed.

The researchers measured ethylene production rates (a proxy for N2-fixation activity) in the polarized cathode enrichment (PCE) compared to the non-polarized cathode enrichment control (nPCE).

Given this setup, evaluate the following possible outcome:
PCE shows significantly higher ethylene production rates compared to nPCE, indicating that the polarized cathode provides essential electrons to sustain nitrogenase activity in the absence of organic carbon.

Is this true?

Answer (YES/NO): YES